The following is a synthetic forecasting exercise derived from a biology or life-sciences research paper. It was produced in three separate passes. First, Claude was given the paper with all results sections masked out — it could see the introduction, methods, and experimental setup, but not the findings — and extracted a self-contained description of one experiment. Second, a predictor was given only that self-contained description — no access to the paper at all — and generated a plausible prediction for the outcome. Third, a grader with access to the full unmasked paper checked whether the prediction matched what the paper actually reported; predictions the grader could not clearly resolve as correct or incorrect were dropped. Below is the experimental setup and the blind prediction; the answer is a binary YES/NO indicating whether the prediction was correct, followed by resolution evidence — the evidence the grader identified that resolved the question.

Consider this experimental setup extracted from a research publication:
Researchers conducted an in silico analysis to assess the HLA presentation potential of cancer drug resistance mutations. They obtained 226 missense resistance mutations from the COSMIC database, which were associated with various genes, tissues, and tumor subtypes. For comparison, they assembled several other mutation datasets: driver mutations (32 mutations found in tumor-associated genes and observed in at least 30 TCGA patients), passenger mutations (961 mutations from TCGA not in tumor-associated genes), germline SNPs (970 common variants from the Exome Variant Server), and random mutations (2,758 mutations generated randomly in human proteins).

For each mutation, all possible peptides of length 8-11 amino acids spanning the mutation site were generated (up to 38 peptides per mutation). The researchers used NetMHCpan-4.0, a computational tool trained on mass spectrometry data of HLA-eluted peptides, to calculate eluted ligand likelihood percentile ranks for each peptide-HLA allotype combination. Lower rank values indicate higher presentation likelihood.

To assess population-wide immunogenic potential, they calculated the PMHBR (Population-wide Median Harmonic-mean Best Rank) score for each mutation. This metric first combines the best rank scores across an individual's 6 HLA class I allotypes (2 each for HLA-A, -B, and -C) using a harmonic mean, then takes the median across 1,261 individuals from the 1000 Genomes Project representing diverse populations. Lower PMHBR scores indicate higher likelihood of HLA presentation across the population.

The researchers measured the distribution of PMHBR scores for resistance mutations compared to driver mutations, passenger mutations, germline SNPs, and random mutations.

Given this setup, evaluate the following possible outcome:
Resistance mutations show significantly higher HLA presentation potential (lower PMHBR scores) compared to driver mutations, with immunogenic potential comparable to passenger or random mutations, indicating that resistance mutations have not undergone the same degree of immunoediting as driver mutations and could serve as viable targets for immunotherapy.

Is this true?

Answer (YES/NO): NO